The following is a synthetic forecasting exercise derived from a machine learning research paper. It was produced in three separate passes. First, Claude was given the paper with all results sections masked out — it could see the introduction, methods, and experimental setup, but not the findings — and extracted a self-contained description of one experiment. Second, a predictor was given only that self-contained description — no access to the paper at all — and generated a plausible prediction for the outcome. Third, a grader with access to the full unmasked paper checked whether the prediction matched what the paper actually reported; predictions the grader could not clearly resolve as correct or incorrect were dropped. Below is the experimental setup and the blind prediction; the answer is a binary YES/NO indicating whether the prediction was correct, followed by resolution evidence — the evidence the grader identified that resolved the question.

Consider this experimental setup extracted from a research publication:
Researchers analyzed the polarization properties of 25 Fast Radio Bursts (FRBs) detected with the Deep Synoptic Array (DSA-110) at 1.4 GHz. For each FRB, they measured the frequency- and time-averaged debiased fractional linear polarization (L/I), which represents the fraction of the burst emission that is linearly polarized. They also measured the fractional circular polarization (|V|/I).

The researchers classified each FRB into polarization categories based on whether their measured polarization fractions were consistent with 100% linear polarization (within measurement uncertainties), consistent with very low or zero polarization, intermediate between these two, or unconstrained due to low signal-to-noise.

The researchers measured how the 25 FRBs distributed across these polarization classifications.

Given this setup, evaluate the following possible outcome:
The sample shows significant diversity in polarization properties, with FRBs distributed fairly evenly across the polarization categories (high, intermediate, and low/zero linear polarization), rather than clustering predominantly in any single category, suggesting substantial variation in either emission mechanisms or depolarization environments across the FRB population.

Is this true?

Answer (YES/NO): NO